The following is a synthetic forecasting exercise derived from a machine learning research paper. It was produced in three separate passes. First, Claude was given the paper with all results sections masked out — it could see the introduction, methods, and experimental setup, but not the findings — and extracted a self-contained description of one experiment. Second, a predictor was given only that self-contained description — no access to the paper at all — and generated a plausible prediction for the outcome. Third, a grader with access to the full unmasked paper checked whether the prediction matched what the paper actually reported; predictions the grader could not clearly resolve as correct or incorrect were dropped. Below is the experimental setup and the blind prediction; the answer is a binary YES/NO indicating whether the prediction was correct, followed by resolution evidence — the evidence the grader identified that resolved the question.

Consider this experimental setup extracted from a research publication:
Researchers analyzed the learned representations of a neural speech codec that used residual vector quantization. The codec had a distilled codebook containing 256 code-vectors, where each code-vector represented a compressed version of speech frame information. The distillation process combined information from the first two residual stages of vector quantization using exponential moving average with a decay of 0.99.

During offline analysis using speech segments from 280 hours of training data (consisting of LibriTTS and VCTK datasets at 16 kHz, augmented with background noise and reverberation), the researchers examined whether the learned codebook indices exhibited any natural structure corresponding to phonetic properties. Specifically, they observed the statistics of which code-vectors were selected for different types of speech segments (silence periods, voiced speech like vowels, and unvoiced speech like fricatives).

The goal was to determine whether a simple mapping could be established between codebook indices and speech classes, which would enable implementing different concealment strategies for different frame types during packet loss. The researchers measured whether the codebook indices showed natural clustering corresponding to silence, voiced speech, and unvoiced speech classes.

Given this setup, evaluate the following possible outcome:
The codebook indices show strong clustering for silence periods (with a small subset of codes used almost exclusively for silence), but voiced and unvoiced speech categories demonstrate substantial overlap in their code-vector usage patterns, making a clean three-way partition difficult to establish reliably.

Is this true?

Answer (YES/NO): NO